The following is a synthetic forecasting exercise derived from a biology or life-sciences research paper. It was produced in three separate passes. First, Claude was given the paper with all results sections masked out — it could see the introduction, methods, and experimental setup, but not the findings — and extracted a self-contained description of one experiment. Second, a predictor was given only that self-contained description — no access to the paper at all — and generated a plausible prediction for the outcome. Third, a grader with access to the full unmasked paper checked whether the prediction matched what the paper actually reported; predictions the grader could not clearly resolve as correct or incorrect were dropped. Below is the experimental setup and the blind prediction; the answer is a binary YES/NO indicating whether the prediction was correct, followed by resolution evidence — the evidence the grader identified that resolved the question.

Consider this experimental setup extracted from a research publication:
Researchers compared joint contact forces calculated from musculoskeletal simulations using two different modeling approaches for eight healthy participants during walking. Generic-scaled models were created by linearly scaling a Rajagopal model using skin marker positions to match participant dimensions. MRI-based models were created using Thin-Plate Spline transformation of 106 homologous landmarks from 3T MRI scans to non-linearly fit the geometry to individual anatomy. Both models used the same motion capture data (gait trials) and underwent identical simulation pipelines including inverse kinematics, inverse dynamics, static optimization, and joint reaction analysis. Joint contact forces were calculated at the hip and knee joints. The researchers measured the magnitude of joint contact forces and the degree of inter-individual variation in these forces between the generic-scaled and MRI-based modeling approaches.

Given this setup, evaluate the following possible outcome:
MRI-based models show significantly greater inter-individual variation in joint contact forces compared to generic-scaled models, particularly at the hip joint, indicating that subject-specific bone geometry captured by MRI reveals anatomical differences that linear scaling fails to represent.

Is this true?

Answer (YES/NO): NO